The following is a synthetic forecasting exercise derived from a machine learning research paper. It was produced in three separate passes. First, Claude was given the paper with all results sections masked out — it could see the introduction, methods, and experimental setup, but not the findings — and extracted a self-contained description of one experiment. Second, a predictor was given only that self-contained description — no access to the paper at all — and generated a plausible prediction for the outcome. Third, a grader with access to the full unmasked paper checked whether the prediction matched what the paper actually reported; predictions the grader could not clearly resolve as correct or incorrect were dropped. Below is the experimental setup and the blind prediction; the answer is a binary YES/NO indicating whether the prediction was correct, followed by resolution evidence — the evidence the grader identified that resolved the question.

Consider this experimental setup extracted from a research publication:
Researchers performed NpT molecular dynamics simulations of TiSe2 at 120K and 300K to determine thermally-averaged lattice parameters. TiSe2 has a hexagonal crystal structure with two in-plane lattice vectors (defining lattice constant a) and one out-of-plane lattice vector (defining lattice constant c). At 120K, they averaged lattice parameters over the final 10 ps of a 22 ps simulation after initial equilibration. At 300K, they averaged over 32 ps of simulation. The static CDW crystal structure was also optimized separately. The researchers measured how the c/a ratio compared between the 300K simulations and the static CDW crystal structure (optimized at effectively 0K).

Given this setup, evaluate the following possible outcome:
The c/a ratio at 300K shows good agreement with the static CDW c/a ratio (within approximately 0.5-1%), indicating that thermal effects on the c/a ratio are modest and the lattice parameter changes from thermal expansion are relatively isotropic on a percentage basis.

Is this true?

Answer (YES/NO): YES